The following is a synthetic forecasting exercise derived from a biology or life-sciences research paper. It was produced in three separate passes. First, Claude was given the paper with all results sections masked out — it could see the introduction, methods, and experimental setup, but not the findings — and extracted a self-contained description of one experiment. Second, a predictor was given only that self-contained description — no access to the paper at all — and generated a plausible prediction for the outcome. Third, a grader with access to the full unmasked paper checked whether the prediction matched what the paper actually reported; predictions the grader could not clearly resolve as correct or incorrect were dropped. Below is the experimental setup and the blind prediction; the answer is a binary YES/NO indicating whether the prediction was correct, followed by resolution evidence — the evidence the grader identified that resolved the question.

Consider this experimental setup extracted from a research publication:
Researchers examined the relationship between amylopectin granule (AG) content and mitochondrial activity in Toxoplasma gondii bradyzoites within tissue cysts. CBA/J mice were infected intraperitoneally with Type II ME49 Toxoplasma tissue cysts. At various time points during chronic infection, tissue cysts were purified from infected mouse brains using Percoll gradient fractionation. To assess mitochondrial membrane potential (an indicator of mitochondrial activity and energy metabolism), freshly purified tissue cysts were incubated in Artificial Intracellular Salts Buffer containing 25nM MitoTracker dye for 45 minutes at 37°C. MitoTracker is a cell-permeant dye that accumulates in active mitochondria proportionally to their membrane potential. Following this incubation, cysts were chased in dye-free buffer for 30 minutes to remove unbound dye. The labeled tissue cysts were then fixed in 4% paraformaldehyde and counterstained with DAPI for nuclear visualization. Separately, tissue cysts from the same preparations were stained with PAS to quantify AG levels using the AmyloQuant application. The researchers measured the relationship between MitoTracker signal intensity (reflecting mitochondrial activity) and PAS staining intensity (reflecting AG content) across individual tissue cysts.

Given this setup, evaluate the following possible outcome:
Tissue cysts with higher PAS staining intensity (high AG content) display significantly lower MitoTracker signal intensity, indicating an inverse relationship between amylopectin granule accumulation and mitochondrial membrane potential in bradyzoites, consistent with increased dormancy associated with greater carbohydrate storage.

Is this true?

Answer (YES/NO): NO